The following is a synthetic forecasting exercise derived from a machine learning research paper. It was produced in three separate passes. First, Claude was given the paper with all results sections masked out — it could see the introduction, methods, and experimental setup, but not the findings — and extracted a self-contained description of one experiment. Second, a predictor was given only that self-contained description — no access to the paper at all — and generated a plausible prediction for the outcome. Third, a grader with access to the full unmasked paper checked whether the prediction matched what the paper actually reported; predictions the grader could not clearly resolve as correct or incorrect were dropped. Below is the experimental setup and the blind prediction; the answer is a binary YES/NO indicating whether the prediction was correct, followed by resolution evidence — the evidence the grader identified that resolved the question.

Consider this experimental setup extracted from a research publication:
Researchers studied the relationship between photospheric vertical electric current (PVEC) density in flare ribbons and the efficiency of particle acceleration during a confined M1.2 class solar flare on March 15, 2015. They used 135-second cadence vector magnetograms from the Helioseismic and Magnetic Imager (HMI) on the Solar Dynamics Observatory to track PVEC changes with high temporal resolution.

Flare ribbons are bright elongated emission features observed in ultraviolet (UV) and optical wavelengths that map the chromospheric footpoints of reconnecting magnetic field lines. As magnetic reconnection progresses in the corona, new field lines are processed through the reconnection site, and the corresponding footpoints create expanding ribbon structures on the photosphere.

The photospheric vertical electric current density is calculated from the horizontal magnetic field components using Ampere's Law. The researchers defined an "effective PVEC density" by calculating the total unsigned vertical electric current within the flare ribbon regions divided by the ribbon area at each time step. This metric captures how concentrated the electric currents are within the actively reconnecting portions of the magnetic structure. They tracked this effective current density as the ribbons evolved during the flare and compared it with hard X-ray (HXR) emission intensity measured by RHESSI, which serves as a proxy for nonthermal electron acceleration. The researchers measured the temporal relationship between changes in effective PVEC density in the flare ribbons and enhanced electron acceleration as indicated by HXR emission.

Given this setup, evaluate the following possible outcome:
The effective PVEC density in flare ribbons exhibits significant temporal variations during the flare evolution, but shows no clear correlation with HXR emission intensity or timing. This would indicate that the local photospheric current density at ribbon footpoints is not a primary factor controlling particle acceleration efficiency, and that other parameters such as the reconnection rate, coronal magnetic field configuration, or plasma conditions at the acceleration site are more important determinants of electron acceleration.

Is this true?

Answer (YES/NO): NO